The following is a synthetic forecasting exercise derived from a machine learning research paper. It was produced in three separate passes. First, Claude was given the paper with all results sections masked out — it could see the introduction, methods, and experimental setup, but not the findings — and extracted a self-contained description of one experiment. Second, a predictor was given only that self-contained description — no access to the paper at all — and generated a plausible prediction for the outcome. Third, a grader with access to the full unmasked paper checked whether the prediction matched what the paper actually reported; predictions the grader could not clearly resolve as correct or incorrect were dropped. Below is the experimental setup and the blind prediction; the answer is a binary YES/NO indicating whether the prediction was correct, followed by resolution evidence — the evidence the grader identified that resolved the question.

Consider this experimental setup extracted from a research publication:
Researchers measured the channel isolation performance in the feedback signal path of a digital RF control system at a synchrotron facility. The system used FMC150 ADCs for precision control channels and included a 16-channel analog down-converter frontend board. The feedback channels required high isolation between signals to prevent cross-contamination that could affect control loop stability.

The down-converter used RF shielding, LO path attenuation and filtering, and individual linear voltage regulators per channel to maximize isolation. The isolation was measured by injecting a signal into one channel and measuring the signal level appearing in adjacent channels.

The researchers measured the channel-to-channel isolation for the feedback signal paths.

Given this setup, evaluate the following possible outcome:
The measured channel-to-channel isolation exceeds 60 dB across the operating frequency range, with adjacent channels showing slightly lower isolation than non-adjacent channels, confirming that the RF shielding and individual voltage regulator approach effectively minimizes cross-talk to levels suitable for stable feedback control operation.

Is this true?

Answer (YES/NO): NO